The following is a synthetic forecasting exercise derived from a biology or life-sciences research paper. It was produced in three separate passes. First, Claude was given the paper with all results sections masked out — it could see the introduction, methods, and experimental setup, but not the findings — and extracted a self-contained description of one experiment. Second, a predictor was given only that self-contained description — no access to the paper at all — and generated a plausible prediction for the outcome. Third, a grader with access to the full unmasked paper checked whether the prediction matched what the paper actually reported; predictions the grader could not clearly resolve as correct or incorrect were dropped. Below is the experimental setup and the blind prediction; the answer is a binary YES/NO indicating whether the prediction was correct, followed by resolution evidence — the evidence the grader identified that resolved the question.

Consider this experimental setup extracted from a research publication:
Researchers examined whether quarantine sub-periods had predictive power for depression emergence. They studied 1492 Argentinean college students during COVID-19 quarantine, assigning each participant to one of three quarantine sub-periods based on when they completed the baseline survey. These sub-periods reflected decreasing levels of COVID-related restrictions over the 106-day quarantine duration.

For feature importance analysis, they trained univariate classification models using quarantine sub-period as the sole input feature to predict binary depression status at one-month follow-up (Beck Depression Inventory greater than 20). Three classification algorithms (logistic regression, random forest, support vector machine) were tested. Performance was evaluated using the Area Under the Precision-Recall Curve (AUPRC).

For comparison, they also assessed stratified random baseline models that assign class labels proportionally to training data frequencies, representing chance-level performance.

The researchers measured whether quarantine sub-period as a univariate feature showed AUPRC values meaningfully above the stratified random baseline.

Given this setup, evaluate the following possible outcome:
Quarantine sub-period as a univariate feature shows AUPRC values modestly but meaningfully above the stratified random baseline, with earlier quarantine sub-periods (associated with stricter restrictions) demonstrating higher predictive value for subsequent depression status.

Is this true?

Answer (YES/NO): NO